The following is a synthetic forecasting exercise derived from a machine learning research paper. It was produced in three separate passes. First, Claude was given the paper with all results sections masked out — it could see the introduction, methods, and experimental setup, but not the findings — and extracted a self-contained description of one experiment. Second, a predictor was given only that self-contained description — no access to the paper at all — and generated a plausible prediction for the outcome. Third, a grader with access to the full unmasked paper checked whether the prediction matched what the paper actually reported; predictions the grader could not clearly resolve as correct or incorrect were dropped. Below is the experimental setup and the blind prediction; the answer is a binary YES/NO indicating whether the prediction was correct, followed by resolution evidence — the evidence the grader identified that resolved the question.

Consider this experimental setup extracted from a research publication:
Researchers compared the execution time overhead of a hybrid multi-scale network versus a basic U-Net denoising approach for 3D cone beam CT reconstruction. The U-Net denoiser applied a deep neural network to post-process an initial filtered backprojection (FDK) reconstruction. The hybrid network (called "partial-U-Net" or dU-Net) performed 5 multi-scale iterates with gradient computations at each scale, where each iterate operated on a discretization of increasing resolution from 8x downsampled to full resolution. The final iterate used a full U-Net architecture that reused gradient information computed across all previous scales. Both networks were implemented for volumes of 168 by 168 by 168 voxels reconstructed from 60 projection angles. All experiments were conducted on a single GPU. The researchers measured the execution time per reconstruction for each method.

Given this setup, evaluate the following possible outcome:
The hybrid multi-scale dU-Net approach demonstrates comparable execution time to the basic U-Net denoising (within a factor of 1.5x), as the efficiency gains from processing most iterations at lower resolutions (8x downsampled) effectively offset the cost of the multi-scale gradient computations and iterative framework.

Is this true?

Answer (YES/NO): NO